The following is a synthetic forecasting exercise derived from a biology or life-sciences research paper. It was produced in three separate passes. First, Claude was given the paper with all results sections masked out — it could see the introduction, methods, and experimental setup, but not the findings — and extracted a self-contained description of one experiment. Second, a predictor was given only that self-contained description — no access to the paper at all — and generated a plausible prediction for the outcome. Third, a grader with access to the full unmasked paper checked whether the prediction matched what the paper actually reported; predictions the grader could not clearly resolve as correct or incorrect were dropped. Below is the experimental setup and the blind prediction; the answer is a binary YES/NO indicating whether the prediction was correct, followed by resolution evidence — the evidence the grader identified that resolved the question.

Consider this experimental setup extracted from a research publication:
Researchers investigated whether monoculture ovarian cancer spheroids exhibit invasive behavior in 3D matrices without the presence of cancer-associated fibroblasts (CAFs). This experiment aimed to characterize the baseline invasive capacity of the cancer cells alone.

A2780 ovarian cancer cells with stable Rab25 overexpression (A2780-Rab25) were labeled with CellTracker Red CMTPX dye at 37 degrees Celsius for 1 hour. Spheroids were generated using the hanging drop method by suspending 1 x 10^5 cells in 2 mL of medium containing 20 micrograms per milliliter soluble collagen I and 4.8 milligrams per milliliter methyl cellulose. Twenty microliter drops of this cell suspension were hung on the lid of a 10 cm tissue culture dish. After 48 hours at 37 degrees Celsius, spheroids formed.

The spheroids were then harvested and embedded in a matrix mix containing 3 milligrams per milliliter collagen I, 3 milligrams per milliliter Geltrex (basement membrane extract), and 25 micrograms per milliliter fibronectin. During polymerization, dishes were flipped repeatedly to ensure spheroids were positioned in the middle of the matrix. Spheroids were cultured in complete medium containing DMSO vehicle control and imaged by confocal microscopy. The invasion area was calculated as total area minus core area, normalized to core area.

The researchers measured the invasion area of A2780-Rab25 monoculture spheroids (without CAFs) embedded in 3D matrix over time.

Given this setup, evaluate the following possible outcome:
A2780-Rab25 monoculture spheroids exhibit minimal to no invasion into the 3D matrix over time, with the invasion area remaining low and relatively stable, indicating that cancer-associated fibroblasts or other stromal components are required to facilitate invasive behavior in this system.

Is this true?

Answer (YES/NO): NO